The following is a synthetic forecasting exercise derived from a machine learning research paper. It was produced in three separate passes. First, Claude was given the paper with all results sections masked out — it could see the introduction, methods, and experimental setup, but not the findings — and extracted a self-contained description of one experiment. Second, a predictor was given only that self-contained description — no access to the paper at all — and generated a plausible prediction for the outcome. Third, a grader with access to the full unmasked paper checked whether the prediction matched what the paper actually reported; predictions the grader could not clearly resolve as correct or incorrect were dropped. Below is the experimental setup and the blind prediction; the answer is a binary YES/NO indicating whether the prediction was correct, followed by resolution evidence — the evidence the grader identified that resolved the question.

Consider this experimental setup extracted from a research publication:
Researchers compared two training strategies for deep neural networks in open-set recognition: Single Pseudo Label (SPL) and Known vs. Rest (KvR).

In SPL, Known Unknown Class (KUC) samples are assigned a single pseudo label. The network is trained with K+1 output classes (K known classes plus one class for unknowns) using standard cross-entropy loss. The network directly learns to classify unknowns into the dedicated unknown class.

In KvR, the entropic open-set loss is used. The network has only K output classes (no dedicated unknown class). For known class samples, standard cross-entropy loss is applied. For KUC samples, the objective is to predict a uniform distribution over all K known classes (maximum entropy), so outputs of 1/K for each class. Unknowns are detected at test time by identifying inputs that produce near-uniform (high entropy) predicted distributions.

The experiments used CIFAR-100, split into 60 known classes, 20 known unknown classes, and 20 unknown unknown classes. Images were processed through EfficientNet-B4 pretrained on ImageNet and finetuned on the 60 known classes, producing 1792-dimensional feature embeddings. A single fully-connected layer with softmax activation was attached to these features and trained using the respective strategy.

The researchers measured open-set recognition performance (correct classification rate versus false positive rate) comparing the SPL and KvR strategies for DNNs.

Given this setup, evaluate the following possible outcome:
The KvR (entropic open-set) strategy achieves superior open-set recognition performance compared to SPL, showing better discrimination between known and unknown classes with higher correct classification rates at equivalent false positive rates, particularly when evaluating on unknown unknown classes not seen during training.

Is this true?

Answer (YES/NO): YES